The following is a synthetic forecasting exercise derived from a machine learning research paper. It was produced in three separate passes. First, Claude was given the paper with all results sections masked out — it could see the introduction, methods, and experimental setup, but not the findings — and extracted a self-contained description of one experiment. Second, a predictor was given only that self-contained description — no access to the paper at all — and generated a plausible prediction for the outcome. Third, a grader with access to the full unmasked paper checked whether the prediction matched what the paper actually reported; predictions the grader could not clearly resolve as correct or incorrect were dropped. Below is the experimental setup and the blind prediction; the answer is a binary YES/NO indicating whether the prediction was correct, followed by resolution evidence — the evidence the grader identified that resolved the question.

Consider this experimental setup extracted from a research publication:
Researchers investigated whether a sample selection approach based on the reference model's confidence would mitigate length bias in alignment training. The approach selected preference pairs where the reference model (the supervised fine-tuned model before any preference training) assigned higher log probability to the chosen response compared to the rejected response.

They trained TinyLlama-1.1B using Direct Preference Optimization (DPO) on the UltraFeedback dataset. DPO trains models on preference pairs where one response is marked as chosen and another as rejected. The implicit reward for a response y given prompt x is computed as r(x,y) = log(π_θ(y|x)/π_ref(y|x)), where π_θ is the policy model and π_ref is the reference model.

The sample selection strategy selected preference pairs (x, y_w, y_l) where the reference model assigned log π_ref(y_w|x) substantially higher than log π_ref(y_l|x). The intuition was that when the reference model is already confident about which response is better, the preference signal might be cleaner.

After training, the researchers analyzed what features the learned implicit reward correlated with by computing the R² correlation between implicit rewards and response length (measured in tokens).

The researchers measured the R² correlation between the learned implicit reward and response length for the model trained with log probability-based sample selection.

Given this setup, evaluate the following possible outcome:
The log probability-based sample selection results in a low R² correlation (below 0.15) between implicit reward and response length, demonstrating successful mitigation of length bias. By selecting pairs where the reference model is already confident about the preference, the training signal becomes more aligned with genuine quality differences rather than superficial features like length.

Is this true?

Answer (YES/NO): NO